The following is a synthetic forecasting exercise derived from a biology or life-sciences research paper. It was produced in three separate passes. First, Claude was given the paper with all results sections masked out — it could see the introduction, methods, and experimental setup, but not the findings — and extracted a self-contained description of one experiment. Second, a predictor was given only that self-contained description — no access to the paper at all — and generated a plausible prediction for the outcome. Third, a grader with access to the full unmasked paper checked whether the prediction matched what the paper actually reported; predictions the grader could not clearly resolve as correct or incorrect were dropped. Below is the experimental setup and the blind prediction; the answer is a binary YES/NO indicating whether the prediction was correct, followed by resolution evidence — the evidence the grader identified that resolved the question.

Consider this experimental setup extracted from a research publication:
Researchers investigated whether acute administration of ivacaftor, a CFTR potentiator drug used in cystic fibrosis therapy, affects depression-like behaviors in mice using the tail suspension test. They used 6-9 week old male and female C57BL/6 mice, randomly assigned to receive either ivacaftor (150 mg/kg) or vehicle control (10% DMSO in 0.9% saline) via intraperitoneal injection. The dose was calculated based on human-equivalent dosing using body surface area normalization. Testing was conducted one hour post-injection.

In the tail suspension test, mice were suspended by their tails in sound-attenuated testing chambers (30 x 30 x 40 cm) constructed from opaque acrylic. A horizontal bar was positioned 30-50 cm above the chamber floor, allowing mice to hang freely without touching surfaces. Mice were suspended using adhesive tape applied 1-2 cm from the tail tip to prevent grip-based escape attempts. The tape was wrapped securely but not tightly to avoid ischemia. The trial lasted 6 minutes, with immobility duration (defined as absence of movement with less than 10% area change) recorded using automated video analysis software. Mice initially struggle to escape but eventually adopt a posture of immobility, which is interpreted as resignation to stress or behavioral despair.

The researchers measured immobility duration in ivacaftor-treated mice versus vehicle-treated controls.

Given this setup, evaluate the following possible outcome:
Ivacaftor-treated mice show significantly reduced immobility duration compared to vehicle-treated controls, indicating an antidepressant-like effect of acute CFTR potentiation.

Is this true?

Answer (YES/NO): NO